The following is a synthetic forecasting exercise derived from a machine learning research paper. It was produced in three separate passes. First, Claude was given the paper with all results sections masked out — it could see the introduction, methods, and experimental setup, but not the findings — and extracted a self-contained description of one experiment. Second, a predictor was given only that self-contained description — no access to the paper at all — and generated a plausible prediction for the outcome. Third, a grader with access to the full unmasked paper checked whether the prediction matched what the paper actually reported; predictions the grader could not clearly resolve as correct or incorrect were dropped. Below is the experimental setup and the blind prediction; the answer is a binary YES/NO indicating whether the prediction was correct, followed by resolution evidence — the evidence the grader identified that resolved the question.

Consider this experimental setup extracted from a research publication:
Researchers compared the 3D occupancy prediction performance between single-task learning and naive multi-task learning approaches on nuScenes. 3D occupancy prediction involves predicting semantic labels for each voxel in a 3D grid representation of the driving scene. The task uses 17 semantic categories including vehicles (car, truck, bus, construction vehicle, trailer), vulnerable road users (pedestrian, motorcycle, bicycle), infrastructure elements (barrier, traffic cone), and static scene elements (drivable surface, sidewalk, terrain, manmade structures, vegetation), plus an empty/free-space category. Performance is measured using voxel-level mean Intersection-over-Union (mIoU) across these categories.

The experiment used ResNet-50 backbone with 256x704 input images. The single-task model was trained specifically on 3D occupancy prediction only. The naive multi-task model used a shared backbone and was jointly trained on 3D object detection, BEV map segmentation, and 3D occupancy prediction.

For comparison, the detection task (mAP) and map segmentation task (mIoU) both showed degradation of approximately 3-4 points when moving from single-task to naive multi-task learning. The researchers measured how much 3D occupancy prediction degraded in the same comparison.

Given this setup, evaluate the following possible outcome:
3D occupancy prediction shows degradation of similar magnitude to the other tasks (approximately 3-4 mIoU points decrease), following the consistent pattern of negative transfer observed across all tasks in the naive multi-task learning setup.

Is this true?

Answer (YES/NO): NO